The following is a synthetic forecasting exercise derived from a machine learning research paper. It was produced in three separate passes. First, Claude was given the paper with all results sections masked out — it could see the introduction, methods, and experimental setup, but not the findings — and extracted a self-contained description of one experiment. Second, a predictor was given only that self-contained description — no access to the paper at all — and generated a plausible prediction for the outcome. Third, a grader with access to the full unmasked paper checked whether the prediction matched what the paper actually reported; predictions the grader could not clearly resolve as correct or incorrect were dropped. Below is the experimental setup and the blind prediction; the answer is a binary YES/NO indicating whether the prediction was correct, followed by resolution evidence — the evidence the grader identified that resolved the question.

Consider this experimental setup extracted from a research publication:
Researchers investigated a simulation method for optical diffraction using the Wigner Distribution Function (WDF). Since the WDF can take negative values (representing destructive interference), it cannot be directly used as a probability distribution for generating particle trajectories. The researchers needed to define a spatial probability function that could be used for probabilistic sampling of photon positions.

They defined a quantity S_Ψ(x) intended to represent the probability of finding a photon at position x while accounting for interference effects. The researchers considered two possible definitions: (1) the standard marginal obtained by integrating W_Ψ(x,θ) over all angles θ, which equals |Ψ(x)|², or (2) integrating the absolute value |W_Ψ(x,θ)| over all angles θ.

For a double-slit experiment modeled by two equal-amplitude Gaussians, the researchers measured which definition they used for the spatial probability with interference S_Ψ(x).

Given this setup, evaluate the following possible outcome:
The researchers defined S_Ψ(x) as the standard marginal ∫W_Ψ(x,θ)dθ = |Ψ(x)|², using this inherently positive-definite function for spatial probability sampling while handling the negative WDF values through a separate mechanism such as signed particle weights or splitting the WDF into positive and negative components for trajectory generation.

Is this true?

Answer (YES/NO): NO